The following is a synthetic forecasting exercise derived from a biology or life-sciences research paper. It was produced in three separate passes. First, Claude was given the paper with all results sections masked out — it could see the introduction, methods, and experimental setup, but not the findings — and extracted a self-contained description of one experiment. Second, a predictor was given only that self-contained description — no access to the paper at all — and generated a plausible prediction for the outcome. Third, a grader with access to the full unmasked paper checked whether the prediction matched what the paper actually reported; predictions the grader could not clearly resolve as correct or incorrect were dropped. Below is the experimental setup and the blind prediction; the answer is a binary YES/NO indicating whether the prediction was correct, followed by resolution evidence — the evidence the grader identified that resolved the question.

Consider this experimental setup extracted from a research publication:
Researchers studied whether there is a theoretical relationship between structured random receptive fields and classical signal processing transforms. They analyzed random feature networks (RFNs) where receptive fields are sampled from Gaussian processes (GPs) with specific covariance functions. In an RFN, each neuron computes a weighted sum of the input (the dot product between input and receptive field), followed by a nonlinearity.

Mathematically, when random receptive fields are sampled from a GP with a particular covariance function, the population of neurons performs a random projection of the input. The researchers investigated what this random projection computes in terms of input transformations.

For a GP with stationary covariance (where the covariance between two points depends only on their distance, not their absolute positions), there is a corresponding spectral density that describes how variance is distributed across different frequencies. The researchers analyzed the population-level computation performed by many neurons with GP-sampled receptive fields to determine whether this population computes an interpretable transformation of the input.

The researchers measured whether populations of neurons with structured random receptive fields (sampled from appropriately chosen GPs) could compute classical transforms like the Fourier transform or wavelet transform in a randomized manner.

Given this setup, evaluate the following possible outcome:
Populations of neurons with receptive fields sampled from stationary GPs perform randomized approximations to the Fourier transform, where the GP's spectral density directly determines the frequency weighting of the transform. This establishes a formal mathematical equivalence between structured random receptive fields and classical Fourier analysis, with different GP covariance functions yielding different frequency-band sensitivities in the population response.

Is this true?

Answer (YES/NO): YES